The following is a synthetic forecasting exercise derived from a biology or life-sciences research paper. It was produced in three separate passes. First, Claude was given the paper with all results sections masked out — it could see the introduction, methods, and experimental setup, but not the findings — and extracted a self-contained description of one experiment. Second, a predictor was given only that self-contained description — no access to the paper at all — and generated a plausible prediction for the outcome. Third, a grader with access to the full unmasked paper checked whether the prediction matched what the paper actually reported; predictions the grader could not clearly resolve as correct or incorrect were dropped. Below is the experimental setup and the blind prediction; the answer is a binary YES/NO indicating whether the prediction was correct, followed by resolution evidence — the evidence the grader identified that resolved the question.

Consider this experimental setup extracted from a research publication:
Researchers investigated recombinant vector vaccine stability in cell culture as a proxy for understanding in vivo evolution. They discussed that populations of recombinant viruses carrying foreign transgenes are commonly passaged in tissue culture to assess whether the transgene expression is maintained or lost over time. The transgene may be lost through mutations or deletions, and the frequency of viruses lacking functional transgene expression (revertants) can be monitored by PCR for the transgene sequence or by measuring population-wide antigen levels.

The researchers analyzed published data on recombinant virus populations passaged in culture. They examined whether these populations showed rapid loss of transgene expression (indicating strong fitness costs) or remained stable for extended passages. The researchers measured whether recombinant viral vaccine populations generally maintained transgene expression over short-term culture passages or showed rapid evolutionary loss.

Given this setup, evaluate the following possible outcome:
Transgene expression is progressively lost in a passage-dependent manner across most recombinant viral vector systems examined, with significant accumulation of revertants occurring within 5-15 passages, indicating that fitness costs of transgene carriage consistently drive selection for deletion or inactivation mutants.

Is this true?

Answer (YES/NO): NO